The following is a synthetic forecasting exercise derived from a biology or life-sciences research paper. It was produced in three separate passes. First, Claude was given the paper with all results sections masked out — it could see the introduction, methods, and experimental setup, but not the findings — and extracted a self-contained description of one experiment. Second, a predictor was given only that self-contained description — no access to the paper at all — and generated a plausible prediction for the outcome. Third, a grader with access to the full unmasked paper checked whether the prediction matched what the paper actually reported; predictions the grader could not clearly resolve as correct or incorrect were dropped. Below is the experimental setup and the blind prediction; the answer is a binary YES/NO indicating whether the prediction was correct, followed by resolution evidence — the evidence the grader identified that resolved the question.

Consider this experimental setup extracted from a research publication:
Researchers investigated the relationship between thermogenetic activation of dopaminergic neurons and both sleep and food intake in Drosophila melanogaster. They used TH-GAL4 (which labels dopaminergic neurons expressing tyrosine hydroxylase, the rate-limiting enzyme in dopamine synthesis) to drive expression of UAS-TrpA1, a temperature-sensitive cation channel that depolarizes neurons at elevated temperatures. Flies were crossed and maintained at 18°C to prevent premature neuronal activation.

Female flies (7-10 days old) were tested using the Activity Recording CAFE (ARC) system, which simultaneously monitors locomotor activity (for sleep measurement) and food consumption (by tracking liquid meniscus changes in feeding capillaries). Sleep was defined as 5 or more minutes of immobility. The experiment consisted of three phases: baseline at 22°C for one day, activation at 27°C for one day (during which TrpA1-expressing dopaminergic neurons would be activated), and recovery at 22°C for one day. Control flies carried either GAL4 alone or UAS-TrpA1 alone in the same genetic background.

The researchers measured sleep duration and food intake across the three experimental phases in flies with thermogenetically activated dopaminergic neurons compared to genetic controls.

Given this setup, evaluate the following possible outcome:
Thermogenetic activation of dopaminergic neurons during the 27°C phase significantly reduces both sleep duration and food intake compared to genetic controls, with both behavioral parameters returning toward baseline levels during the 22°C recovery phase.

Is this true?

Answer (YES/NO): NO